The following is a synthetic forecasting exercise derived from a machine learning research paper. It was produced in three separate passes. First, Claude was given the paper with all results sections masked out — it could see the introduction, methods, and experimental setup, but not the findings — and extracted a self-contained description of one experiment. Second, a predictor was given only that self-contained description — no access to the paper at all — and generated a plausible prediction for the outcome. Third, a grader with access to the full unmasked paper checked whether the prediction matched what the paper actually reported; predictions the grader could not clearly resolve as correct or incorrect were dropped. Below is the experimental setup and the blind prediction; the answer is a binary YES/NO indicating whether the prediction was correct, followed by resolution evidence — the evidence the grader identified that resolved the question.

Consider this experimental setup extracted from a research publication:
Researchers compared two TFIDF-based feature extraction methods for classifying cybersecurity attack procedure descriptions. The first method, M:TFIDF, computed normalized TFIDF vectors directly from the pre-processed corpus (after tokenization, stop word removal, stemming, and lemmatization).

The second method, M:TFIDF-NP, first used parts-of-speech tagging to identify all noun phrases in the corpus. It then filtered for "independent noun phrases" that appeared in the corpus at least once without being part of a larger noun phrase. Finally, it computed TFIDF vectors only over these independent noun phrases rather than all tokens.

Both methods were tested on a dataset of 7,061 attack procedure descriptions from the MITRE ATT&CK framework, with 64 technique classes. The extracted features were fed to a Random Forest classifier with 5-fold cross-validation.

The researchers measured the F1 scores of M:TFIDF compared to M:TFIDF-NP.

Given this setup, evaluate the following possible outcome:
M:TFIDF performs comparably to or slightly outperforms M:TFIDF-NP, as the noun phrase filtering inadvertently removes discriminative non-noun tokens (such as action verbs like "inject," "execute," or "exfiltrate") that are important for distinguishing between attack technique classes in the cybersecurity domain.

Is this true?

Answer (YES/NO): NO